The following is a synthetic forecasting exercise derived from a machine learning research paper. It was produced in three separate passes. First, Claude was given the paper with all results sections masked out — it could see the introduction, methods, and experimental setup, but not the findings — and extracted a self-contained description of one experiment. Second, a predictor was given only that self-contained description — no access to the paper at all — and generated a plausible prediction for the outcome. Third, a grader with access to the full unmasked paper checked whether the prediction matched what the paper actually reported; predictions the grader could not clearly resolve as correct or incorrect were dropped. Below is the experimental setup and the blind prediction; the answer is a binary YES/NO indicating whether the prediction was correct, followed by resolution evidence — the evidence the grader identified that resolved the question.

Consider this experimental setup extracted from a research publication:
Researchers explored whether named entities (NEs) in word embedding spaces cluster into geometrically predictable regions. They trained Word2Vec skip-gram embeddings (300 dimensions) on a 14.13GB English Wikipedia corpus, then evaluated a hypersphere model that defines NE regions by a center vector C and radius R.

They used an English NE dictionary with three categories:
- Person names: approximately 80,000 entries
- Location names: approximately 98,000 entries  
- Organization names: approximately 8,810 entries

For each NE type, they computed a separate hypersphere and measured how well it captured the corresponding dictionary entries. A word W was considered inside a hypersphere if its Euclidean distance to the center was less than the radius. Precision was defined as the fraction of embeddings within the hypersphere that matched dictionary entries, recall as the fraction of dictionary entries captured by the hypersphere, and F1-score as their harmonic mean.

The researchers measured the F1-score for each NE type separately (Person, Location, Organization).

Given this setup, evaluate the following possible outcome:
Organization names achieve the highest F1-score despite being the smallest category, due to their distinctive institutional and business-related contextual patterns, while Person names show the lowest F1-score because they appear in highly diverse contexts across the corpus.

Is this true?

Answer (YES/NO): YES